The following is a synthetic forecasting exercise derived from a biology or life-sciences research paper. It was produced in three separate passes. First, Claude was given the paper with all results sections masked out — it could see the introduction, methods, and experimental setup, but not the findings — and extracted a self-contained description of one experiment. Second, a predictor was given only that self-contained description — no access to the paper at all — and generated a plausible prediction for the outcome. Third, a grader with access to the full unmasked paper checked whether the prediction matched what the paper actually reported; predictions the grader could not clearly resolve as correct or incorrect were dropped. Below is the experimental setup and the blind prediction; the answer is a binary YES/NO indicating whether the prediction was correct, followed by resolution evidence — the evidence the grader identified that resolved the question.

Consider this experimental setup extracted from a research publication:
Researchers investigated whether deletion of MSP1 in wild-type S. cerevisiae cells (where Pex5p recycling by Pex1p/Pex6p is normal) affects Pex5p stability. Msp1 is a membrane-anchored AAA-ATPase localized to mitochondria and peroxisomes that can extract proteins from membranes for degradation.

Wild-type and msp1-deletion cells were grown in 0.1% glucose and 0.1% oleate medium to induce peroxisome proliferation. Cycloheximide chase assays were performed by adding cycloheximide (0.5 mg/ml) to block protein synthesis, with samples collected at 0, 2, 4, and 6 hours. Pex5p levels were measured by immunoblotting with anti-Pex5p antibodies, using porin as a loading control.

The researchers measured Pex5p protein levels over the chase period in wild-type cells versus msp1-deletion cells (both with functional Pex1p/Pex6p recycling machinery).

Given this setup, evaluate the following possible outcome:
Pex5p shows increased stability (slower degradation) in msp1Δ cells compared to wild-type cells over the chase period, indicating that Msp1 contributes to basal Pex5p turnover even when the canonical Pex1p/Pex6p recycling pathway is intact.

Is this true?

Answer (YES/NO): NO